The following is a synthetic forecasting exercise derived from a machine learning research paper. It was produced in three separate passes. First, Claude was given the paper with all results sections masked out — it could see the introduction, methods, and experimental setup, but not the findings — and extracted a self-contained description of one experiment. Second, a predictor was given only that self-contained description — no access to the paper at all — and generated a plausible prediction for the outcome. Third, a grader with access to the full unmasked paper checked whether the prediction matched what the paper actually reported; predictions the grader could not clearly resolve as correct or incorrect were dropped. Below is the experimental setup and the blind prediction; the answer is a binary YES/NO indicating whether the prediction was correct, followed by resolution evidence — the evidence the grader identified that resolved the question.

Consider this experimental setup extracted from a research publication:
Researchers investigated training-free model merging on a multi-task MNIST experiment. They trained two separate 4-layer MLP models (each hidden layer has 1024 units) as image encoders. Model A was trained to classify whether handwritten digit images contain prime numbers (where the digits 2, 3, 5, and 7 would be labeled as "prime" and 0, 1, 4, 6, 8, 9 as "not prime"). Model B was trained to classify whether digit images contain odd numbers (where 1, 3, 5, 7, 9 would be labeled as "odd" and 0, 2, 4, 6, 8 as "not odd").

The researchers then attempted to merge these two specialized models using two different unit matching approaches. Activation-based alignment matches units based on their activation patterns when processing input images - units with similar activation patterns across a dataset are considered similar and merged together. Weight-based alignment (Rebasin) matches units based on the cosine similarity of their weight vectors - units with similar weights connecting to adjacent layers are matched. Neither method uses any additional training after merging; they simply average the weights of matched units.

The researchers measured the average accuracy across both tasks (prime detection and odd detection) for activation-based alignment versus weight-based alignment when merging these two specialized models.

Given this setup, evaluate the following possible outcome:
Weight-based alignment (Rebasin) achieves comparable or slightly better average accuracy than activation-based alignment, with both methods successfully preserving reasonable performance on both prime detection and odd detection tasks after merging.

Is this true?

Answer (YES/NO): NO